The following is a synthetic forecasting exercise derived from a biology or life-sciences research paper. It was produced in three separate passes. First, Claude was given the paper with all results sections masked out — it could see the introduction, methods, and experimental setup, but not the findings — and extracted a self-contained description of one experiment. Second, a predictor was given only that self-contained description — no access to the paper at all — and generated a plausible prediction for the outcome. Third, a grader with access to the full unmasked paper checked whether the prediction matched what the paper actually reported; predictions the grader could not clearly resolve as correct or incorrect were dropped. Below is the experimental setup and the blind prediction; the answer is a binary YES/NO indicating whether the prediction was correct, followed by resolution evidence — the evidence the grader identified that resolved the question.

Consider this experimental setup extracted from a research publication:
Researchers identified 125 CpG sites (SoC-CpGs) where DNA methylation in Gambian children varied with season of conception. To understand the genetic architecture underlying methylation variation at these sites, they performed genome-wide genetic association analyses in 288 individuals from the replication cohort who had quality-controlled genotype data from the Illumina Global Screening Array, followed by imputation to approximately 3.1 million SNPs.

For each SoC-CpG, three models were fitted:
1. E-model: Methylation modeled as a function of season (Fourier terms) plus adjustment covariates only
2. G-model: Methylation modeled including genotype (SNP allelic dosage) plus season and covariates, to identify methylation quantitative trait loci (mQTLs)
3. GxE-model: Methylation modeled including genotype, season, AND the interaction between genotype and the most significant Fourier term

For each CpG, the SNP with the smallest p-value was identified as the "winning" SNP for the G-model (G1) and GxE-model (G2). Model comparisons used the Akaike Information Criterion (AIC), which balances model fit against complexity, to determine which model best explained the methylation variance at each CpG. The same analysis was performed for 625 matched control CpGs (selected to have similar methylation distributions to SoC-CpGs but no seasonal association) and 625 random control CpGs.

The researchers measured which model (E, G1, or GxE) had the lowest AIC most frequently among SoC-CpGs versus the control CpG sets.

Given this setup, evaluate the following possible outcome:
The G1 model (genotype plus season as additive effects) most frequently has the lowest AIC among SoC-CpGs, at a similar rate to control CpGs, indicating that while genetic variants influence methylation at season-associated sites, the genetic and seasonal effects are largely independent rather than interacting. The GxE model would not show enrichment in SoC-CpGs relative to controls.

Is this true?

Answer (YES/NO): NO